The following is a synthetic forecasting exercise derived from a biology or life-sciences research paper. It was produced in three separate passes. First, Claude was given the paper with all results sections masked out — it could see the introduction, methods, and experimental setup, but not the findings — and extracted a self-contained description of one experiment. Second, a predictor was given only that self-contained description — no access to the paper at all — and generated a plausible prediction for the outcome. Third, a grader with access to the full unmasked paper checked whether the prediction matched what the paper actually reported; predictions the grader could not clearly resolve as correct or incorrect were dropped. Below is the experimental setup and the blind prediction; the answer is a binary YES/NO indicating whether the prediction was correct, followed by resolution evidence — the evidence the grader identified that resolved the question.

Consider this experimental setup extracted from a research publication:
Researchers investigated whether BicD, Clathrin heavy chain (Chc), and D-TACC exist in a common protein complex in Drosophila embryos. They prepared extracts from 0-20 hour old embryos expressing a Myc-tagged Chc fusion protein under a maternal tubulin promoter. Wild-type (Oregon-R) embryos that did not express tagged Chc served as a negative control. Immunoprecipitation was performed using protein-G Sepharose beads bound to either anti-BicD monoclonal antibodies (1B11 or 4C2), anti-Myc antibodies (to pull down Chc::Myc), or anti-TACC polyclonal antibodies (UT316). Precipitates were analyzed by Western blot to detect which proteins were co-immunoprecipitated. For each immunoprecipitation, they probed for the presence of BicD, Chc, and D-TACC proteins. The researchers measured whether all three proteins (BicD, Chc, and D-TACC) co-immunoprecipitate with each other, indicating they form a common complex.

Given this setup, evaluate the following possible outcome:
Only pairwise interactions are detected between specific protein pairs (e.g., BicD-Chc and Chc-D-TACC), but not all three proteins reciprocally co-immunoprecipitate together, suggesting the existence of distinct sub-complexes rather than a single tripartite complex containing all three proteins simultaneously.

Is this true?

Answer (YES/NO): YES